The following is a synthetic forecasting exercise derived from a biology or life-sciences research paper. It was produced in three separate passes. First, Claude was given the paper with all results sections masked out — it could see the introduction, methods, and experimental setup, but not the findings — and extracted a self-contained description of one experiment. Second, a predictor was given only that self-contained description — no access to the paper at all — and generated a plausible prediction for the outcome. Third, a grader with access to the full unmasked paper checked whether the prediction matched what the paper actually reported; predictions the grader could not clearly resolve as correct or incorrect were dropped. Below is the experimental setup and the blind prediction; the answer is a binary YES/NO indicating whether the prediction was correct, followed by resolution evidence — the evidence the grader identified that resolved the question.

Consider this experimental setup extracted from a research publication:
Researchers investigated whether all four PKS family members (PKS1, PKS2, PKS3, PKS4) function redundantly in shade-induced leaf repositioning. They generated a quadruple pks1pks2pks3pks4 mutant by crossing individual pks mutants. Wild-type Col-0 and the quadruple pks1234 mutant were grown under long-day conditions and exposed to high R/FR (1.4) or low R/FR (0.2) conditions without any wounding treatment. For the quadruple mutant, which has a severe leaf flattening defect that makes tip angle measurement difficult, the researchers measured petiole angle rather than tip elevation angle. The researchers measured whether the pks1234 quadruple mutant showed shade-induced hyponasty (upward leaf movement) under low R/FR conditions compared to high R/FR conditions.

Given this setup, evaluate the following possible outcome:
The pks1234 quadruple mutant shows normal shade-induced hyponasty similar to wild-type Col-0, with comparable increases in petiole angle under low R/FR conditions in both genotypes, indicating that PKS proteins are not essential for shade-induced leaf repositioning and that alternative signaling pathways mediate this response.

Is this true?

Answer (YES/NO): YES